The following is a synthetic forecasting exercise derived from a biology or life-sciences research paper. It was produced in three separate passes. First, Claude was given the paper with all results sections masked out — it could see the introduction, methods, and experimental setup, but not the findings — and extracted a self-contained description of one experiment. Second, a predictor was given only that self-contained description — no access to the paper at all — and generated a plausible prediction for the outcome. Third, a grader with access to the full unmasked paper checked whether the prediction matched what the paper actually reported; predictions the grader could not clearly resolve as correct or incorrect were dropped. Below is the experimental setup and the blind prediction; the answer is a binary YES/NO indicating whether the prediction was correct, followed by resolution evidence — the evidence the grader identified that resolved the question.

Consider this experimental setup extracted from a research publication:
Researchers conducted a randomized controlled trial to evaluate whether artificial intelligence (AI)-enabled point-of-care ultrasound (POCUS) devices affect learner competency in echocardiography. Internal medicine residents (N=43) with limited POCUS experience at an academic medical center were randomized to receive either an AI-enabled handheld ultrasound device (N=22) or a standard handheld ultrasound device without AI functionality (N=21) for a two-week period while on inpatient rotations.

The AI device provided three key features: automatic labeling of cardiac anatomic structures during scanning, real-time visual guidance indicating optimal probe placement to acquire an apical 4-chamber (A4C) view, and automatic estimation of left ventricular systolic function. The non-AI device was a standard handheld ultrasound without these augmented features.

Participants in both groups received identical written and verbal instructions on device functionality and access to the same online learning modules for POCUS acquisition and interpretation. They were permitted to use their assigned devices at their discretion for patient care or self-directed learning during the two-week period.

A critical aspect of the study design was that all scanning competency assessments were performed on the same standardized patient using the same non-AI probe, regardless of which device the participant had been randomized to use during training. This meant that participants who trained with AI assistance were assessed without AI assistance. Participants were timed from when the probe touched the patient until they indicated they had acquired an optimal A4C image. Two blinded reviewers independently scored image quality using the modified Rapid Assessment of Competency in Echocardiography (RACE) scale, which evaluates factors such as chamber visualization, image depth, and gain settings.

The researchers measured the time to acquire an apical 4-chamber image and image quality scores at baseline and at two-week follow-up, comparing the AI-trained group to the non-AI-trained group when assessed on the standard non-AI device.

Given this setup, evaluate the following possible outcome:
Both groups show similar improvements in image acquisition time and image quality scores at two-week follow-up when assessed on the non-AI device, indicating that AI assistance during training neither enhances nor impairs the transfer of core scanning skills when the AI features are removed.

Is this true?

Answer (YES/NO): NO